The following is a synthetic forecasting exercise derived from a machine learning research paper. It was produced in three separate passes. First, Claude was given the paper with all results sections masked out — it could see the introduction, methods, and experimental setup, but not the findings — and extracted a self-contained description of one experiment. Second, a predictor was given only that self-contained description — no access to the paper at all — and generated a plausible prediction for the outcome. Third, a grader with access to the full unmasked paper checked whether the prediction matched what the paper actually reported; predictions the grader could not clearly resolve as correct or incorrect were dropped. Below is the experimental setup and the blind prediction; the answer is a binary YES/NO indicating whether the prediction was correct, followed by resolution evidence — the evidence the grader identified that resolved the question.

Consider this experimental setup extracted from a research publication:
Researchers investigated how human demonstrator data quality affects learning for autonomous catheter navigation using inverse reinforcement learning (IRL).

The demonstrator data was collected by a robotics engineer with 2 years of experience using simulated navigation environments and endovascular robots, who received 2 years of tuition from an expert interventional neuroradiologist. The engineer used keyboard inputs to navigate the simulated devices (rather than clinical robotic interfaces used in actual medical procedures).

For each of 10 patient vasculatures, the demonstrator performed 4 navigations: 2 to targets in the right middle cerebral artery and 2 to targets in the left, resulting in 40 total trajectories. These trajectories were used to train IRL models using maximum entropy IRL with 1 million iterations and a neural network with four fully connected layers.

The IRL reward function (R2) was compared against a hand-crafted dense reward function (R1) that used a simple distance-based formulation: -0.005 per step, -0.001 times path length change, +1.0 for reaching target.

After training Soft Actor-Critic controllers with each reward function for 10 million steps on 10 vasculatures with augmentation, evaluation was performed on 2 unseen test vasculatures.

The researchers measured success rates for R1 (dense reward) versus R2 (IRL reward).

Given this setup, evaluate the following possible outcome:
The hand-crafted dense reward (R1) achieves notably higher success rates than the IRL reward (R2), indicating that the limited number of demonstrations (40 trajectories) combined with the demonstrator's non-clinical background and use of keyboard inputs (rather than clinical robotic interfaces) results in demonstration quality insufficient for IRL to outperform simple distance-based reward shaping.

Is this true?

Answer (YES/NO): YES